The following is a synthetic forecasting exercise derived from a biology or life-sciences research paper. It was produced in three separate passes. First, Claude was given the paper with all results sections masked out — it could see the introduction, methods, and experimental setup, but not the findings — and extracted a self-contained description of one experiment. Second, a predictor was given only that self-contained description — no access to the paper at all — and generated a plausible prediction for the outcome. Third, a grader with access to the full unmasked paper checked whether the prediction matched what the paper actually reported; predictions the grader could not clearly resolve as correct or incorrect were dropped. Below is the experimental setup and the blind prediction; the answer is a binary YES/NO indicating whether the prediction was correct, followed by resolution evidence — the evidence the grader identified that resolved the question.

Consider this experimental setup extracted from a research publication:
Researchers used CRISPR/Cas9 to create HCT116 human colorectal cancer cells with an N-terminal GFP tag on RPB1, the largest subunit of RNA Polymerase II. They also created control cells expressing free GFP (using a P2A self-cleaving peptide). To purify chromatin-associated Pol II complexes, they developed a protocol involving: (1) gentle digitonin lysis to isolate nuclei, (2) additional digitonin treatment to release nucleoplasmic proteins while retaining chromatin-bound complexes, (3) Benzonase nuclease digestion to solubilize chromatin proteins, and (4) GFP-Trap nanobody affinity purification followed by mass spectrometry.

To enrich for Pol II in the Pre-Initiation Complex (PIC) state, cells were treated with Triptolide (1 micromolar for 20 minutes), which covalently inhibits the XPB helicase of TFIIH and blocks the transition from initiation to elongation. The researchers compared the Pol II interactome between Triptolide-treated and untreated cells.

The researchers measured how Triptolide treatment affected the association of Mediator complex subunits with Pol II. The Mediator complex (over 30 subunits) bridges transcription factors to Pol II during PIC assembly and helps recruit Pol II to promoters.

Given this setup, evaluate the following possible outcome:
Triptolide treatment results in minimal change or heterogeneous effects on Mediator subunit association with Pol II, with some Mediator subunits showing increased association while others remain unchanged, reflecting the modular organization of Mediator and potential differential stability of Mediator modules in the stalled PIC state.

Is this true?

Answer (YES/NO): NO